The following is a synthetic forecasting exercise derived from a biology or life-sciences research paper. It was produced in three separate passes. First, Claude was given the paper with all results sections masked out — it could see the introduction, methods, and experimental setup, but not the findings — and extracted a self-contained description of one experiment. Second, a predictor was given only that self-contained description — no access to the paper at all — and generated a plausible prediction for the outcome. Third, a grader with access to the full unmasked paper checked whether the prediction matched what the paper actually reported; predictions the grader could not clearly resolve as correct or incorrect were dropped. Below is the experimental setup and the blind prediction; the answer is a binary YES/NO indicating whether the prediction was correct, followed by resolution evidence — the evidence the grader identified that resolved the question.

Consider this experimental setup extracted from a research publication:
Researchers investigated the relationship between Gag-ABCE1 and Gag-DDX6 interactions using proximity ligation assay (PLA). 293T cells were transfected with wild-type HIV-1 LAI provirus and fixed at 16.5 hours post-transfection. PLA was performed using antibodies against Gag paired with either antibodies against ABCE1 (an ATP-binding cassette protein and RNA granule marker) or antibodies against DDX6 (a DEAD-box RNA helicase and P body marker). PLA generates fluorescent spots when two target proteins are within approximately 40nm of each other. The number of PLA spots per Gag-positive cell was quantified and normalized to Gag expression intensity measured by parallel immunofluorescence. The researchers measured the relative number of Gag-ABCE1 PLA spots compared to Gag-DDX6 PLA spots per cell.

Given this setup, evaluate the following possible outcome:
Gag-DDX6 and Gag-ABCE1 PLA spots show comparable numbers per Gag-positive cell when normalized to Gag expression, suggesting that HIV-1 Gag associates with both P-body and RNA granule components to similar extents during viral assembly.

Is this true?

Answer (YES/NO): YES